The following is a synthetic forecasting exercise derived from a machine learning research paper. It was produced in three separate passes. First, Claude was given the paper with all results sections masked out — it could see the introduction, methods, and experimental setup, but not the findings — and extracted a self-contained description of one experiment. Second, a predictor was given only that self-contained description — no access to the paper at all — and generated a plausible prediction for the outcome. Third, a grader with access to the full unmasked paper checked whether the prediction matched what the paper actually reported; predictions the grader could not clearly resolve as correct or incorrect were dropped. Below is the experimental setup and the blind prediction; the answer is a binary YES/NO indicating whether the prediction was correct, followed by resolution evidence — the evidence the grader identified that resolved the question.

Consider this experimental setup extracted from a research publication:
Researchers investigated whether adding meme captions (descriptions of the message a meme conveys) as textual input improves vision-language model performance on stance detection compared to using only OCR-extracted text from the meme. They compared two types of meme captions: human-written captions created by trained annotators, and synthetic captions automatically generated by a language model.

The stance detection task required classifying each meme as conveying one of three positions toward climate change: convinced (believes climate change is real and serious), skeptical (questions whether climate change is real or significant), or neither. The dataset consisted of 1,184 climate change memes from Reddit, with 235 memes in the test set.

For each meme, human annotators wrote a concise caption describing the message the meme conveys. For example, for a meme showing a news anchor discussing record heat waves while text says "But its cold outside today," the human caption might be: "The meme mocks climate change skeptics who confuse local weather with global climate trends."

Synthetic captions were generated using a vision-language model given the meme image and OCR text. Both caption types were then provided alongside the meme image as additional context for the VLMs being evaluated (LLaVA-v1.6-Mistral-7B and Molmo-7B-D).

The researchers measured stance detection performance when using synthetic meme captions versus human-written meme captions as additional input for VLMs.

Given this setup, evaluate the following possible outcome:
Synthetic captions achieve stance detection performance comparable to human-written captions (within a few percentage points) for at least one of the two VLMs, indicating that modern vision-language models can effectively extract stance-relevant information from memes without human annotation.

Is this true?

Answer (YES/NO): YES